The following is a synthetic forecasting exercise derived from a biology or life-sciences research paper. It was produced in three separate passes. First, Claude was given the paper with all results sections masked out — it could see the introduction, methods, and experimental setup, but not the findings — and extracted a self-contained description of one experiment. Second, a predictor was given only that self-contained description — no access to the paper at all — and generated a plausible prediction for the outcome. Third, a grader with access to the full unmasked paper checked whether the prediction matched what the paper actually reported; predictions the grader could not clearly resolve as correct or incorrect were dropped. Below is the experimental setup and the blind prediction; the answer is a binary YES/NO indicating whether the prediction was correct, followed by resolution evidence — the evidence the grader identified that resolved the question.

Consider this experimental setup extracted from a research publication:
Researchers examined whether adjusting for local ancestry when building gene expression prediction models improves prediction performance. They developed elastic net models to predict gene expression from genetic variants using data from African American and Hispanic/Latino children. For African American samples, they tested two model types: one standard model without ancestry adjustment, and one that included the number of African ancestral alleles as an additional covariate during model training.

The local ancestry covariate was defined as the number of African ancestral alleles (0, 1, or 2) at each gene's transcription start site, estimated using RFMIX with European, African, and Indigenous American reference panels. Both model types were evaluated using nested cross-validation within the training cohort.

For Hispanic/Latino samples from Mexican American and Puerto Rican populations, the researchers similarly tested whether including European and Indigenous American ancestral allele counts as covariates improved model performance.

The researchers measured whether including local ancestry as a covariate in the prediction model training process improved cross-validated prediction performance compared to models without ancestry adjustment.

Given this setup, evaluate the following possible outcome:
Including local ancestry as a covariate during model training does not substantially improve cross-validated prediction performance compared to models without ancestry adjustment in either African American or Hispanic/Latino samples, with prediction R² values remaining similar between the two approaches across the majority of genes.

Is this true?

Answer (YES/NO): YES